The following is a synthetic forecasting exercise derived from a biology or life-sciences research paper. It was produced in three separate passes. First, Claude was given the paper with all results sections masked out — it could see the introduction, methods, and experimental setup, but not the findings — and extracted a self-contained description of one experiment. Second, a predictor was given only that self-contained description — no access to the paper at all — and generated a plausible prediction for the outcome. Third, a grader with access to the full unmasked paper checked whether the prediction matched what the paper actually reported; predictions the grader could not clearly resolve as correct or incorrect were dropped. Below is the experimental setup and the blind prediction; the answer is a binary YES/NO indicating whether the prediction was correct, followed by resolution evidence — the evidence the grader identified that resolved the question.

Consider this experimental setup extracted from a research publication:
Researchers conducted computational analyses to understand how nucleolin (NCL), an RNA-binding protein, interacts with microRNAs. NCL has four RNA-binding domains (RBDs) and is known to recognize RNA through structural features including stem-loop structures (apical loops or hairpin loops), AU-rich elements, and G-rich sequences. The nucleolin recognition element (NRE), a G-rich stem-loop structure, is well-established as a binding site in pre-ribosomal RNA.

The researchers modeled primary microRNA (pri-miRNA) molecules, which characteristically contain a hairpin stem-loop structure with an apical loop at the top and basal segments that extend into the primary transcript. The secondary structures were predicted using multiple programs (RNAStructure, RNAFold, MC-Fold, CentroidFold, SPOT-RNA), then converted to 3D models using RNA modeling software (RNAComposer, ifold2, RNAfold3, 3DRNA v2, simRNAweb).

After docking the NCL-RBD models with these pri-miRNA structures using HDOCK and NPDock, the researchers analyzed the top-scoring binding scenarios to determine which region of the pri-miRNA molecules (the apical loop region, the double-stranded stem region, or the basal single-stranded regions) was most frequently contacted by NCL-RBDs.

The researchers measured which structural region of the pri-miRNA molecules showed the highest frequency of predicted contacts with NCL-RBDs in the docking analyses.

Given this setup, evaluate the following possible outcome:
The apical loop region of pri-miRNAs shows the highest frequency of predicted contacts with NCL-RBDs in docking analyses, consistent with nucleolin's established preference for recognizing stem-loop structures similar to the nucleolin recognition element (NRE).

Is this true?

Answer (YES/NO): NO